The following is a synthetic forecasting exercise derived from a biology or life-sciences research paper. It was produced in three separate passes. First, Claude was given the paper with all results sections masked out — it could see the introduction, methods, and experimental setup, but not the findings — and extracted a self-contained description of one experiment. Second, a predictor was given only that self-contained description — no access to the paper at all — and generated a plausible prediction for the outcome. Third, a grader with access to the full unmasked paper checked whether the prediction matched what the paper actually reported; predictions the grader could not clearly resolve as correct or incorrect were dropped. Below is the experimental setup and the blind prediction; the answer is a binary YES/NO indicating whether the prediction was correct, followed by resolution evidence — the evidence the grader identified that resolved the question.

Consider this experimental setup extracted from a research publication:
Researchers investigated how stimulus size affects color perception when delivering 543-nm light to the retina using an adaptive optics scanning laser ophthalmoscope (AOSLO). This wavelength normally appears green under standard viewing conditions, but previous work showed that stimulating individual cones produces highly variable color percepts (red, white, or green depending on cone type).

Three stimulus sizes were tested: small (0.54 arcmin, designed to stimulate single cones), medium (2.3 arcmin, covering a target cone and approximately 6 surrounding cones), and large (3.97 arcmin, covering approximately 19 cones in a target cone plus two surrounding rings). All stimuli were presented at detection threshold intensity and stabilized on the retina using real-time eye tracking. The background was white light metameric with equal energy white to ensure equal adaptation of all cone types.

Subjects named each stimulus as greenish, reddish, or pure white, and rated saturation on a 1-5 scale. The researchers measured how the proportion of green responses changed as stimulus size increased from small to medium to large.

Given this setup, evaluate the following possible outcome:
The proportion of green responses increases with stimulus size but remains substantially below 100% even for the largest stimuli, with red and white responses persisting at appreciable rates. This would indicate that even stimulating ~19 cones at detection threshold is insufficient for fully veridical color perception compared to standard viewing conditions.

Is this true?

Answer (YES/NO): YES